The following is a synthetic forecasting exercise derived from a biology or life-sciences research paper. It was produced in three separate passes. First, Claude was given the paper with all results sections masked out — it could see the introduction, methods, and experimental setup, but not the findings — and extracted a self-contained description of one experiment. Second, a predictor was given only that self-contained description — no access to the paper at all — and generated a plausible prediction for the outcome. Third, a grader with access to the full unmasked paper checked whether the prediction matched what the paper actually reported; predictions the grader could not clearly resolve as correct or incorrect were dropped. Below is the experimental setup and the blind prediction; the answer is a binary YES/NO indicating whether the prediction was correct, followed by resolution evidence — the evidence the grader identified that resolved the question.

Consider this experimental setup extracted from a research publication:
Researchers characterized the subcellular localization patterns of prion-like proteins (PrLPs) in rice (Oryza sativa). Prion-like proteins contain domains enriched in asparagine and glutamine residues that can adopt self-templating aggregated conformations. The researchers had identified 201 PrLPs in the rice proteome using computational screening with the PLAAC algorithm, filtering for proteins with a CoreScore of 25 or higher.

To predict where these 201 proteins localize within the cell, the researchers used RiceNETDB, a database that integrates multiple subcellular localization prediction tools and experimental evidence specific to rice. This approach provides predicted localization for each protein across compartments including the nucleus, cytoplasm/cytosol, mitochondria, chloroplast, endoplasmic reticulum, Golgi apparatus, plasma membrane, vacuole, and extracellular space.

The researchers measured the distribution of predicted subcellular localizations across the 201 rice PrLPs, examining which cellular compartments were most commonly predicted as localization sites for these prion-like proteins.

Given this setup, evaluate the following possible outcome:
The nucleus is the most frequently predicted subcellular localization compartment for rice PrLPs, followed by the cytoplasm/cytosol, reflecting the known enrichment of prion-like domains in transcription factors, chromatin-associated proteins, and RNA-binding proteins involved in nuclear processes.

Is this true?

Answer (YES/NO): NO